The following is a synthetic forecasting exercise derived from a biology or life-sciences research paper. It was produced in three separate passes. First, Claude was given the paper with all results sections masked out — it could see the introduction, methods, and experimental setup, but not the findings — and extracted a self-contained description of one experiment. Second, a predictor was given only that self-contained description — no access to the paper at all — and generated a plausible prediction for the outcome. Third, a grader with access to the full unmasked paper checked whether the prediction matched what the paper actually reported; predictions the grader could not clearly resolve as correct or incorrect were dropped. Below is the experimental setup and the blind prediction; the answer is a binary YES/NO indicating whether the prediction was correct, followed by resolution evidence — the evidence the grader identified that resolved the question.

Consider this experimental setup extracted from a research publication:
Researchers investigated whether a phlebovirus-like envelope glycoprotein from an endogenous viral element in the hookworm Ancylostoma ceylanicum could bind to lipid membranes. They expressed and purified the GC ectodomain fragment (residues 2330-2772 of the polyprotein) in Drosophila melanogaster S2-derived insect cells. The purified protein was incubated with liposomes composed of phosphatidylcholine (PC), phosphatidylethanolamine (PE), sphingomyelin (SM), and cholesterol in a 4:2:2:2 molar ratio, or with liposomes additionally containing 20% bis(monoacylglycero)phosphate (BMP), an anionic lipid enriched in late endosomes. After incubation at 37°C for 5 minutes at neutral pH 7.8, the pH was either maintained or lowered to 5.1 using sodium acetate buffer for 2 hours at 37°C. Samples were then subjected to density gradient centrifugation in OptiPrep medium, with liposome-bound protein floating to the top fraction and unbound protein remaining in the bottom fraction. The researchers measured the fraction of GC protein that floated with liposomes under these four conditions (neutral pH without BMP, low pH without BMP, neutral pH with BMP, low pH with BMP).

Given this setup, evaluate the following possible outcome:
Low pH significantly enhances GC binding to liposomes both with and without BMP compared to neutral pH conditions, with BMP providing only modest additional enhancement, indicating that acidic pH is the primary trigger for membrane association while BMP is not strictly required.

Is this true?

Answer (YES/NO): NO